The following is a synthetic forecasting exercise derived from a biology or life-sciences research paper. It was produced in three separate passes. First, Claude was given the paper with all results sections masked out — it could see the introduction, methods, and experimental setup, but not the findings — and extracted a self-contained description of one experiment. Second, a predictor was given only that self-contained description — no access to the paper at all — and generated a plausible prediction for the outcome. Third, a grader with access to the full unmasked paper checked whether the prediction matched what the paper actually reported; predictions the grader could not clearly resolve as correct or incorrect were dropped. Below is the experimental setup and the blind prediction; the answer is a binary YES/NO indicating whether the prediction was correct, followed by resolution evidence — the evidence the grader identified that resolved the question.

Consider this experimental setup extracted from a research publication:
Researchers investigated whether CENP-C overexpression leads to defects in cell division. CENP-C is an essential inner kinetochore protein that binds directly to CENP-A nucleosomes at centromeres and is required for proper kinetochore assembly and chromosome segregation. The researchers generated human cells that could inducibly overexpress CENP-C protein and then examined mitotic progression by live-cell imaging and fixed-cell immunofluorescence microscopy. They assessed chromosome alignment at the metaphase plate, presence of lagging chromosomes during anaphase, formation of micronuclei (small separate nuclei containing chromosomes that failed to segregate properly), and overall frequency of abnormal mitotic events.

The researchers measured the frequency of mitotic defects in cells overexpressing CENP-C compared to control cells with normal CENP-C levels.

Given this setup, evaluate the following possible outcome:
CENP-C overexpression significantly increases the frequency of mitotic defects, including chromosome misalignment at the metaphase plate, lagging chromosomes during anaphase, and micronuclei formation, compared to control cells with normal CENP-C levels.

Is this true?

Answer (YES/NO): NO